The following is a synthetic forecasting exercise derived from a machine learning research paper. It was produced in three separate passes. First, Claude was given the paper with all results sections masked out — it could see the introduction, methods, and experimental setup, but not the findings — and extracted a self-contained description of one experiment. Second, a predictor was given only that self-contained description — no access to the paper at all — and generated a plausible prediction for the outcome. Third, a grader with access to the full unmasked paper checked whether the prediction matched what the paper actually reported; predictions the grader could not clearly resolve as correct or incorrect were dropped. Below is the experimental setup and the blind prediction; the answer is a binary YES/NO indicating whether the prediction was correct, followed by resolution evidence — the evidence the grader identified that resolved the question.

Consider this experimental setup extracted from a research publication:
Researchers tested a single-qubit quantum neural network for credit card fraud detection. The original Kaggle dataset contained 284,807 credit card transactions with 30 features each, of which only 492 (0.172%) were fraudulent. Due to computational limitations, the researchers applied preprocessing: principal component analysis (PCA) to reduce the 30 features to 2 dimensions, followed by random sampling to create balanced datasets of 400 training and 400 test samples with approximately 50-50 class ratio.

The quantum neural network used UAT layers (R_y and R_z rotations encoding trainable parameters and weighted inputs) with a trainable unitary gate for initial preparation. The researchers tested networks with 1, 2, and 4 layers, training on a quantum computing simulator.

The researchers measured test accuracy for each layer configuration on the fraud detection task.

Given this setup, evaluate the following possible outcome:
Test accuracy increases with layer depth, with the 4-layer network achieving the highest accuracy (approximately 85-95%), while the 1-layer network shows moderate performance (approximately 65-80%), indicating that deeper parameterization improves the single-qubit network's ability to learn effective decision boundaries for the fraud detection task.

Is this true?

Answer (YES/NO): NO